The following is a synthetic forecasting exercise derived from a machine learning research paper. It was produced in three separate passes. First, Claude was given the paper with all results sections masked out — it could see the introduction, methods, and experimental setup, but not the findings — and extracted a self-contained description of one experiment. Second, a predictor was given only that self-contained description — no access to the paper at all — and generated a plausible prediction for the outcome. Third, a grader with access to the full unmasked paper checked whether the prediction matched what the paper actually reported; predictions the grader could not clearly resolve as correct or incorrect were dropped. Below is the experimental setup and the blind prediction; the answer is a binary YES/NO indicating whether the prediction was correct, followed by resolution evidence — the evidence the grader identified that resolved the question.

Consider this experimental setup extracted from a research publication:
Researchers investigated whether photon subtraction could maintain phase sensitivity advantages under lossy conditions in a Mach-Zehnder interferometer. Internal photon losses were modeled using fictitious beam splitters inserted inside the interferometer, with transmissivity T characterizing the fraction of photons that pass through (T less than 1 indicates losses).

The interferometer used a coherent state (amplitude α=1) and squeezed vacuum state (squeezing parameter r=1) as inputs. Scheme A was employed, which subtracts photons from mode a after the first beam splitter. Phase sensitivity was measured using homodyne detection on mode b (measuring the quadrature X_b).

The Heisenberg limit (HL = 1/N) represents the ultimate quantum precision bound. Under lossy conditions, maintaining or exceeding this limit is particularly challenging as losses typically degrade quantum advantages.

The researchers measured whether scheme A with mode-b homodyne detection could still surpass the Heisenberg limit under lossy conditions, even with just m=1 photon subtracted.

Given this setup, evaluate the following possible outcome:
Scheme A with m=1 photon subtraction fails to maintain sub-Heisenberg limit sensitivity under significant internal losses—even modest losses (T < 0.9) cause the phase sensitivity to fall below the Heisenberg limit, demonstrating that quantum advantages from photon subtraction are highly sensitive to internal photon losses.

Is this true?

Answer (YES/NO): NO